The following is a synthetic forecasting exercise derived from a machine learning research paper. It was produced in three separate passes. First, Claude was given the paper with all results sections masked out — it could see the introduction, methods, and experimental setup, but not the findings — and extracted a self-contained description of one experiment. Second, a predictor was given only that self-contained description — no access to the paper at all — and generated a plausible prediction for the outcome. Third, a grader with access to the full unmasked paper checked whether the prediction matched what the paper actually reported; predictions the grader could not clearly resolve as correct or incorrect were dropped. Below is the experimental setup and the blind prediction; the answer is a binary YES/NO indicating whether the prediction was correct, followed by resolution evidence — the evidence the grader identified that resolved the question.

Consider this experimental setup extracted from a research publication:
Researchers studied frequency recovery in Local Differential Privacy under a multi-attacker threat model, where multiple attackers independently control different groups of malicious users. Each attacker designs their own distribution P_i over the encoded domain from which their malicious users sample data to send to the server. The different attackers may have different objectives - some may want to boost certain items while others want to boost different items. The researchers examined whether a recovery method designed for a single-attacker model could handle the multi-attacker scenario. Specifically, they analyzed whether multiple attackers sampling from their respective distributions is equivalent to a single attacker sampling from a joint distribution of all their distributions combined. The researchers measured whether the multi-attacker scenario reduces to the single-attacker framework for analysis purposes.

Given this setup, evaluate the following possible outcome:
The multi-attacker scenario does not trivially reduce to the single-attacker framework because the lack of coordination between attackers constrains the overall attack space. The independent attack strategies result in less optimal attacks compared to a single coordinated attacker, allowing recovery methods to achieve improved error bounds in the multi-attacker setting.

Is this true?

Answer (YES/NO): NO